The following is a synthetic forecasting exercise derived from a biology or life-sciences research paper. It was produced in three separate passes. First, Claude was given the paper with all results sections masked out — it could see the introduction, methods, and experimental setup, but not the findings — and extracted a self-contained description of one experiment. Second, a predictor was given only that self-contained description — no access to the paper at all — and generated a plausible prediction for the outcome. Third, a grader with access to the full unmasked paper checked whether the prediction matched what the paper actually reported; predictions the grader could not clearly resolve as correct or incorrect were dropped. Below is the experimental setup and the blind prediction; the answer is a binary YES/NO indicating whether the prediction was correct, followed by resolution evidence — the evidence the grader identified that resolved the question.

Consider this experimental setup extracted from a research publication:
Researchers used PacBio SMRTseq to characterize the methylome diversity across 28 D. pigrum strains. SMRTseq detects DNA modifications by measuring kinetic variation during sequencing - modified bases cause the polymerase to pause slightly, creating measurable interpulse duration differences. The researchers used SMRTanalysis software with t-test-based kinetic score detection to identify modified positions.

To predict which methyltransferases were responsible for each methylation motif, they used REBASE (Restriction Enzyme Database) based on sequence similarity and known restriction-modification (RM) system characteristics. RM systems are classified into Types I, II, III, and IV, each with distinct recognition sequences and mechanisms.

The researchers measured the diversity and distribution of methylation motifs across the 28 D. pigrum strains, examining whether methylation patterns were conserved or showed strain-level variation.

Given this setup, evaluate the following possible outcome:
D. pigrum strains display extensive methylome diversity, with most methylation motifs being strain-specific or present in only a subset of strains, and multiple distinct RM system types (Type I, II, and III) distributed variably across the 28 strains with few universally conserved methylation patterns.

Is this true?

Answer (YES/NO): YES